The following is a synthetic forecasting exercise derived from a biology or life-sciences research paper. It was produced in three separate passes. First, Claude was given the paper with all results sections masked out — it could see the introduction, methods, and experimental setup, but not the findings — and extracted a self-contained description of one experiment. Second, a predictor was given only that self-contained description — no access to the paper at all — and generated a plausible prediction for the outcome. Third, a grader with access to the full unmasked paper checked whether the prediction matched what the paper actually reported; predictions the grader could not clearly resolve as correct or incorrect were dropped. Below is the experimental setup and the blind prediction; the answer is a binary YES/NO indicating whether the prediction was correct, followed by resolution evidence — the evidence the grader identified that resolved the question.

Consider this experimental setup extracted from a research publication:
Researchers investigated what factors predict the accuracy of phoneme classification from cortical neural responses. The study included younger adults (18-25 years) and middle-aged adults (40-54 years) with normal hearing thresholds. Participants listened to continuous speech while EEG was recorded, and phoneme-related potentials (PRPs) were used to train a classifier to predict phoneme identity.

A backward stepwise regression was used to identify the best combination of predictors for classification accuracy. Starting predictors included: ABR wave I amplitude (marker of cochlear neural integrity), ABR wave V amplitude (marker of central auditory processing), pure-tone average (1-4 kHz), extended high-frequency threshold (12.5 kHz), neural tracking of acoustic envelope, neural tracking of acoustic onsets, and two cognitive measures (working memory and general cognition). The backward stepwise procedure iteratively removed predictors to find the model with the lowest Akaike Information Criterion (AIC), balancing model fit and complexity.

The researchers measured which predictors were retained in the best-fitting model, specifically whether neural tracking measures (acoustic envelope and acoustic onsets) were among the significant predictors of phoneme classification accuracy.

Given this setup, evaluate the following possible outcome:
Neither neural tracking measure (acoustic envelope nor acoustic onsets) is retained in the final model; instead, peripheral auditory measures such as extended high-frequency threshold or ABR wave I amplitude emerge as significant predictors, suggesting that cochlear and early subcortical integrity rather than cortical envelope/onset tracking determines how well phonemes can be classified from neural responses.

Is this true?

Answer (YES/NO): NO